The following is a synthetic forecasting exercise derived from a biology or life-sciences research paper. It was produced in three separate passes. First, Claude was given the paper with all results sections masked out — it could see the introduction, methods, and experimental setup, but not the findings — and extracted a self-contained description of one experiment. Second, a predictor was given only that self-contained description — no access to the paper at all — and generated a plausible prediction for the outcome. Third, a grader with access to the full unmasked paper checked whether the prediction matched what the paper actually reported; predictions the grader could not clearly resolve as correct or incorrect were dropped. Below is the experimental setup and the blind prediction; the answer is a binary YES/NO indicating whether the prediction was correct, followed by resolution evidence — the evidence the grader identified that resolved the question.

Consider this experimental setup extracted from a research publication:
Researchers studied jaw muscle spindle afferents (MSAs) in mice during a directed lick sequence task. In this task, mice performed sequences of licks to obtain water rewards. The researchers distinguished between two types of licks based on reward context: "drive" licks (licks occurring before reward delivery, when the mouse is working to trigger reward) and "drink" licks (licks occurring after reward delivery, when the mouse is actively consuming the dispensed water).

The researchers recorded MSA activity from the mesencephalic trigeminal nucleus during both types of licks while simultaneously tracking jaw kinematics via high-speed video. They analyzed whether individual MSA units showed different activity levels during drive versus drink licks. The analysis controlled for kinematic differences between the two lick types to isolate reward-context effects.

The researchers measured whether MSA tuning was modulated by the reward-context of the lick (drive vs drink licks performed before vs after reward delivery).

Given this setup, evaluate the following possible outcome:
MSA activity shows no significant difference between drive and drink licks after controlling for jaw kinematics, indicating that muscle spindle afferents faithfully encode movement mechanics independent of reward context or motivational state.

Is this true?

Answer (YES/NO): NO